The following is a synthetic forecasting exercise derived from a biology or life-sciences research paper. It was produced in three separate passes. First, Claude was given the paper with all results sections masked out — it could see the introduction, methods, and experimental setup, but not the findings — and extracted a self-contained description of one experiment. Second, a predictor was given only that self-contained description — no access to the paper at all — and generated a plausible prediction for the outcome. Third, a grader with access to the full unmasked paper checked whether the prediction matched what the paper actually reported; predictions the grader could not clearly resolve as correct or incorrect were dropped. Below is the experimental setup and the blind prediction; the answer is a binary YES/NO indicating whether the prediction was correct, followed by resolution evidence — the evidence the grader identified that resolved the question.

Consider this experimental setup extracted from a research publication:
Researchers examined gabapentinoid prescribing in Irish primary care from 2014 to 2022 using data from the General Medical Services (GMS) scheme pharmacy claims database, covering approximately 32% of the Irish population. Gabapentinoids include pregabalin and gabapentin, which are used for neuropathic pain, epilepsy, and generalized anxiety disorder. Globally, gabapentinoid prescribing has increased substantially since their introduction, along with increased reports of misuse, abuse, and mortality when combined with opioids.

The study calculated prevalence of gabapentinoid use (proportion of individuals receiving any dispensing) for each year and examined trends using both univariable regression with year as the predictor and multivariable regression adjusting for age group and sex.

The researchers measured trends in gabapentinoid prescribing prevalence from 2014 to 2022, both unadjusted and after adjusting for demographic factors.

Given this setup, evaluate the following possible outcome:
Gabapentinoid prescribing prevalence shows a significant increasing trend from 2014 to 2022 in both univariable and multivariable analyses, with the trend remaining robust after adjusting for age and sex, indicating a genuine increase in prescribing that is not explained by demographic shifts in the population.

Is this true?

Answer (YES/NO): YES